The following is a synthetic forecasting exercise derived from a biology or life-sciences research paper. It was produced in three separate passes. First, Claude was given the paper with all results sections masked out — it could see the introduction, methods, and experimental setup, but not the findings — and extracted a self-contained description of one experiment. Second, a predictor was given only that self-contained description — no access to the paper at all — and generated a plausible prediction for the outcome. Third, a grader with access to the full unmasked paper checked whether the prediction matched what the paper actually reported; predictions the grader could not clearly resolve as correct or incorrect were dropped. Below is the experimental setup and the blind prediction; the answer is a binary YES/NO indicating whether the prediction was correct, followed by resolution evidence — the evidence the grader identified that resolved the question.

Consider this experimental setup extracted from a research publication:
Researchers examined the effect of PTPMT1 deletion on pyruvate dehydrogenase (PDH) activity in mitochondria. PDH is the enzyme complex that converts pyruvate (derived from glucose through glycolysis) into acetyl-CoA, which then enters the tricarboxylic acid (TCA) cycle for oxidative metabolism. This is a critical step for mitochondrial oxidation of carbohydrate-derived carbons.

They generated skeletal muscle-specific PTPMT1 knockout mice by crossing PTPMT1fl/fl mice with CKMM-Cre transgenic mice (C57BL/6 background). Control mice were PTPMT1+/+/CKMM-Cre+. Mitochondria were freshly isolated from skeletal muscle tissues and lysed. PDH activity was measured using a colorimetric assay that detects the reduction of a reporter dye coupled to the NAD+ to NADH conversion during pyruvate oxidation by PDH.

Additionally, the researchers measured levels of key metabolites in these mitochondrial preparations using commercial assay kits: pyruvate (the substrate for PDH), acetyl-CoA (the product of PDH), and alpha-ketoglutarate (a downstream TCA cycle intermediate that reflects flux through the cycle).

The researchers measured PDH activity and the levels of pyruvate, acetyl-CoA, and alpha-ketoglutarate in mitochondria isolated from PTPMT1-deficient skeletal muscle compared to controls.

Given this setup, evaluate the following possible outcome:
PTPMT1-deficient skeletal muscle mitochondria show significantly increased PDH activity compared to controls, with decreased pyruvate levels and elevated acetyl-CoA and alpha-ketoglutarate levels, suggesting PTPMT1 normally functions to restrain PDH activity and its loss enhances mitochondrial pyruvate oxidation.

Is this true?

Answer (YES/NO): NO